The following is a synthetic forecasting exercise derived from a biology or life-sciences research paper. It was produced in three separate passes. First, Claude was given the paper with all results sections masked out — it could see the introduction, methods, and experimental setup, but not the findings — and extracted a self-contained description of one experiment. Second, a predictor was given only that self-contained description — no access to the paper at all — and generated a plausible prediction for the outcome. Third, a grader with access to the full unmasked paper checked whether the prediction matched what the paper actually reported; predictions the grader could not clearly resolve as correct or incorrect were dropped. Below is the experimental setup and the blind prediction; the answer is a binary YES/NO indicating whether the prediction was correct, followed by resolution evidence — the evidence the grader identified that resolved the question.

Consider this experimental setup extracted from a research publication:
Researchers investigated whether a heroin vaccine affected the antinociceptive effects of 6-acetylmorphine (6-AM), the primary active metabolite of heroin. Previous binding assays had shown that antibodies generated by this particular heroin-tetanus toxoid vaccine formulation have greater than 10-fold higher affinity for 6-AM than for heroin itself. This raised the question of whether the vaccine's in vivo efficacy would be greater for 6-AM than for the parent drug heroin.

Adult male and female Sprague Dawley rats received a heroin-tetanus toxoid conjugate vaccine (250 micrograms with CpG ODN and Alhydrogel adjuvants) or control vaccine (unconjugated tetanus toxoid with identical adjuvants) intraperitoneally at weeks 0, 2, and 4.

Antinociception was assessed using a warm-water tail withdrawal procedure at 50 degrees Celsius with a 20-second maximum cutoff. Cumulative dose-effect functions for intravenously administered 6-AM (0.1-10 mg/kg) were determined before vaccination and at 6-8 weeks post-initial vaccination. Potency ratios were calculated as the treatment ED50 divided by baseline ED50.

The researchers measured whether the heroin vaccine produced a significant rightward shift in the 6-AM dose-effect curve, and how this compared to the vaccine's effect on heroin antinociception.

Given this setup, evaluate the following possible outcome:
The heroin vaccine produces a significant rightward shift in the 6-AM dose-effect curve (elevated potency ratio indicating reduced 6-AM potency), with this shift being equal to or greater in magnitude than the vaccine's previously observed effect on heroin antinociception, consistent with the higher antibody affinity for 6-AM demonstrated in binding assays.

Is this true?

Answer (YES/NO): NO